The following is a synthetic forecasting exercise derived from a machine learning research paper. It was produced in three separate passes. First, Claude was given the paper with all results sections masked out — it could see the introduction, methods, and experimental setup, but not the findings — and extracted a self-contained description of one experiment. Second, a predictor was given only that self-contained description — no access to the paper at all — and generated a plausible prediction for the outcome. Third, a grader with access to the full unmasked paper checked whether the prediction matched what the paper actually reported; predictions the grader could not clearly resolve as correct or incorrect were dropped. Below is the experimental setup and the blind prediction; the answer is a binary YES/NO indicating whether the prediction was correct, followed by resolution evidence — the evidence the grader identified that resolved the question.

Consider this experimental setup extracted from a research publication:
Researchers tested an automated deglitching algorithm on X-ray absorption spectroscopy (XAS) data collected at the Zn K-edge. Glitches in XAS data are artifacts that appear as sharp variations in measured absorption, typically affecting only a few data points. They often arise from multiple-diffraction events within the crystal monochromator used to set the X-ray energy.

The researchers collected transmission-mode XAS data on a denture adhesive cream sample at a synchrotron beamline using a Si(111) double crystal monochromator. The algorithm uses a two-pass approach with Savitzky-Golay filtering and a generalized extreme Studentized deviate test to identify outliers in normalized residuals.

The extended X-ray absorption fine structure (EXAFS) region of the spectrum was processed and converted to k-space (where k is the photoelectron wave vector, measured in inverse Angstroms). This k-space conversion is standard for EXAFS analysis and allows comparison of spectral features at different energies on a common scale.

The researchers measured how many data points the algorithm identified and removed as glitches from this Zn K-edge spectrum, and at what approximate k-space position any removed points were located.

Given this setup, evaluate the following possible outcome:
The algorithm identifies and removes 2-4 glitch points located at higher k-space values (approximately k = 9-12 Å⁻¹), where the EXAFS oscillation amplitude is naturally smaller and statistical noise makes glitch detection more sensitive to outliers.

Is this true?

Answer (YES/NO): NO